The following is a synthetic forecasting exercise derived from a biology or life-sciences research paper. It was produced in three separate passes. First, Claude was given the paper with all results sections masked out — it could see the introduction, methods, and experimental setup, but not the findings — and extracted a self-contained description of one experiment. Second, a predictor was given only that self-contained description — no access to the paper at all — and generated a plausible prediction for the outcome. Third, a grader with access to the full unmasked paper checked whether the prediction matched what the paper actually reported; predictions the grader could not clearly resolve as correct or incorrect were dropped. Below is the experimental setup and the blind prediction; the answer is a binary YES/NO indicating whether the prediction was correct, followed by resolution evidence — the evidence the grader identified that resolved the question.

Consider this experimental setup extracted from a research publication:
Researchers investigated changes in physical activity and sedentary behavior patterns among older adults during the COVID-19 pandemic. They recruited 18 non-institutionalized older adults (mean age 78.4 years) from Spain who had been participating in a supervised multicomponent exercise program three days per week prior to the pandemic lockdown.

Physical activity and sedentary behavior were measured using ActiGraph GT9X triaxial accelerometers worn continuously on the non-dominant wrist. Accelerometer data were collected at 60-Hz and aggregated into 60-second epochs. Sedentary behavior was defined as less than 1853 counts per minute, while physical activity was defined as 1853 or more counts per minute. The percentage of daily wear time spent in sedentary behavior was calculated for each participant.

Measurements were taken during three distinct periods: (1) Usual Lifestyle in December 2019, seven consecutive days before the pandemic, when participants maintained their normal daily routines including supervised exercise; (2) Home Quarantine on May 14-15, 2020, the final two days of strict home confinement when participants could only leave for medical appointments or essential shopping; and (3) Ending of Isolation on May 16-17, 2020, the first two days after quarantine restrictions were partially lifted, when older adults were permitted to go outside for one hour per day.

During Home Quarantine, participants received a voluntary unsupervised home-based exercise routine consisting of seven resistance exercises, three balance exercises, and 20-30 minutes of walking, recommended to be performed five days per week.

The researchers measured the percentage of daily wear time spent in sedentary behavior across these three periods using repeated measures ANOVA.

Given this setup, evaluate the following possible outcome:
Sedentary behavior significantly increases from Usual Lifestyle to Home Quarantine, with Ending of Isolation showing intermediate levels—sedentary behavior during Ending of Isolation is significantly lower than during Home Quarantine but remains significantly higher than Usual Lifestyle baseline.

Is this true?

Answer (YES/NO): NO